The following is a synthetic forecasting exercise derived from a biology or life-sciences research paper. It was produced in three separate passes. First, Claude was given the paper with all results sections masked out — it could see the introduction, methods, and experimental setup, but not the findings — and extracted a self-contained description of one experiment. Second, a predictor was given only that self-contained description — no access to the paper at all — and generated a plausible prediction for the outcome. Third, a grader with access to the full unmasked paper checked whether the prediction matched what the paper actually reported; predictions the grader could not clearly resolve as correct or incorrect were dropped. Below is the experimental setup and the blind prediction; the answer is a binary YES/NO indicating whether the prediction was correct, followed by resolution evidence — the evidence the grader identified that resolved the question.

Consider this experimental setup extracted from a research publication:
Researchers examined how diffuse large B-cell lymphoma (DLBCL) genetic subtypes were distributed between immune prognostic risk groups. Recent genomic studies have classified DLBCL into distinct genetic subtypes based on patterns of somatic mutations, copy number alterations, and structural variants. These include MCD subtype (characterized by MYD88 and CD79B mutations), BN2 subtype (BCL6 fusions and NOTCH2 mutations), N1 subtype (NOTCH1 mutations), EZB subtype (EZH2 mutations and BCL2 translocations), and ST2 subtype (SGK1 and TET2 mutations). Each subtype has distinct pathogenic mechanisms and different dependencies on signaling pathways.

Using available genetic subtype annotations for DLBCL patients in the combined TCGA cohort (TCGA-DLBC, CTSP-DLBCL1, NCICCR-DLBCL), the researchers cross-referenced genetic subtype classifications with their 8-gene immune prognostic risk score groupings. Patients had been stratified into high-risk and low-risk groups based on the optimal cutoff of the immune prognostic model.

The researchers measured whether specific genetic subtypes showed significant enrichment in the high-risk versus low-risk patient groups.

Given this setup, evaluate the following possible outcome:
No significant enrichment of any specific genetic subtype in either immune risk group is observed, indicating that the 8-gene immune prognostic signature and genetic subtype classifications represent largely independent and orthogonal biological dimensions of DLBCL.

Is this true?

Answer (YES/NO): NO